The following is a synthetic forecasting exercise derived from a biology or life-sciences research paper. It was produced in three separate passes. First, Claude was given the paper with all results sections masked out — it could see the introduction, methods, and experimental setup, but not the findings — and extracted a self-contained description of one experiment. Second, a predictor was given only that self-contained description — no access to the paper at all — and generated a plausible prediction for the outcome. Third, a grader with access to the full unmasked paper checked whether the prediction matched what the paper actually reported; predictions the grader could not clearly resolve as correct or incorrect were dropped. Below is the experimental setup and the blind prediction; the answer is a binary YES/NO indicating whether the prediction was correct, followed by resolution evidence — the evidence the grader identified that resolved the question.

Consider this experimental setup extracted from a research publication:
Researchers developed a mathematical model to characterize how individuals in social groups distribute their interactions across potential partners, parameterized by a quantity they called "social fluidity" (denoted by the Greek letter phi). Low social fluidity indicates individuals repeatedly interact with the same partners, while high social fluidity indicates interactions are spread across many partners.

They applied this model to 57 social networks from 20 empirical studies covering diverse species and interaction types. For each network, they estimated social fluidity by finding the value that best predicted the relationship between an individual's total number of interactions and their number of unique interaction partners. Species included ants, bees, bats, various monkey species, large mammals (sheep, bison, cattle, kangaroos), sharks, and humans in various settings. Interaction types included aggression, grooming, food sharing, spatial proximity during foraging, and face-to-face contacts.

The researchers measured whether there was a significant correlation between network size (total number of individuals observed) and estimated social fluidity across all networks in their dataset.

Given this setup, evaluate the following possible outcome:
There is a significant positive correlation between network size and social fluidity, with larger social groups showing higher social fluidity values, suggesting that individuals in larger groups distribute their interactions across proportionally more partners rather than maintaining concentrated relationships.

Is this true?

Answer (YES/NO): NO